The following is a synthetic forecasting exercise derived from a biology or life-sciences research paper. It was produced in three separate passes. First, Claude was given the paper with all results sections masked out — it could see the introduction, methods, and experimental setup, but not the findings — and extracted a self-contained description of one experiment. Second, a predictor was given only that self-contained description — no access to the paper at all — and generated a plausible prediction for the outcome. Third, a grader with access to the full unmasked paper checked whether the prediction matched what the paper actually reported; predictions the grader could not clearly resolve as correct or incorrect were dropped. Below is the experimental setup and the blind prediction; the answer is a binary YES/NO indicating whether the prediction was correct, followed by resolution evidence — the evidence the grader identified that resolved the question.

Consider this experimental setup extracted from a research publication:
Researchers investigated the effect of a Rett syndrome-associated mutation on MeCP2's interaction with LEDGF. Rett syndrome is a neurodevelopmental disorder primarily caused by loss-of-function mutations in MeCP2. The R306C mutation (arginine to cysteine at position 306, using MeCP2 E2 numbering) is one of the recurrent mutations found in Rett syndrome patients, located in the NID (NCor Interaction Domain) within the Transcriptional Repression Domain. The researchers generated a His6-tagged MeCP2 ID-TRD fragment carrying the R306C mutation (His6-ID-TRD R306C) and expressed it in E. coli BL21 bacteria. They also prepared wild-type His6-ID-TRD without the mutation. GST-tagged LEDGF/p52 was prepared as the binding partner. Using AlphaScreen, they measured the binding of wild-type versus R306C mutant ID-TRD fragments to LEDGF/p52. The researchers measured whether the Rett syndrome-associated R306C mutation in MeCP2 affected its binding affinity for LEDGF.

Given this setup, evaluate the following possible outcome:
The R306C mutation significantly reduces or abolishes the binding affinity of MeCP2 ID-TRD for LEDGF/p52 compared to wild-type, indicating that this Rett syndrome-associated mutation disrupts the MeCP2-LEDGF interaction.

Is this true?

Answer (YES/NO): YES